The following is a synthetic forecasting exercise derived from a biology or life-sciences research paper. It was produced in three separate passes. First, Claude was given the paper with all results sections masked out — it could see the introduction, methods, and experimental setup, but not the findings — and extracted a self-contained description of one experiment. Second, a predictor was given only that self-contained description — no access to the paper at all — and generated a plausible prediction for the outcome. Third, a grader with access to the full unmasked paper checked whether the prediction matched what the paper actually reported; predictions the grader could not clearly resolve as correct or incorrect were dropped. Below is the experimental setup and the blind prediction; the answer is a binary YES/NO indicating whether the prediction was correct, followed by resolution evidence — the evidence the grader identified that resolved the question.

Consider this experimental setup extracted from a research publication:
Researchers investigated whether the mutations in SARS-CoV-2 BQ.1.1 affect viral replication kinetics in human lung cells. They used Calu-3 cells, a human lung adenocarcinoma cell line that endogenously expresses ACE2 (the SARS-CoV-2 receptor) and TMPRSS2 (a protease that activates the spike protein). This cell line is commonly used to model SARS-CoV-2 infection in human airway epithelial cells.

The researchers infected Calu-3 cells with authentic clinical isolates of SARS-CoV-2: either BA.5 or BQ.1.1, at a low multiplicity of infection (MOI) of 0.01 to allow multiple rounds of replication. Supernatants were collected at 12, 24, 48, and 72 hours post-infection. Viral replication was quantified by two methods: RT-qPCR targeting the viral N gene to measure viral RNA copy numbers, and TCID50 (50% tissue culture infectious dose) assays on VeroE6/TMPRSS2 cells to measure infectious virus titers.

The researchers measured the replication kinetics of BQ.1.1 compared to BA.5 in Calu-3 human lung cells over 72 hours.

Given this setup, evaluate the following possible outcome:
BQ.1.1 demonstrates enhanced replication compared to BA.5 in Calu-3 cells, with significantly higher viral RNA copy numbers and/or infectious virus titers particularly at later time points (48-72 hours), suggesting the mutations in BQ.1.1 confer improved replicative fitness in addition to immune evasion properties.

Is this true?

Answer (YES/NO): NO